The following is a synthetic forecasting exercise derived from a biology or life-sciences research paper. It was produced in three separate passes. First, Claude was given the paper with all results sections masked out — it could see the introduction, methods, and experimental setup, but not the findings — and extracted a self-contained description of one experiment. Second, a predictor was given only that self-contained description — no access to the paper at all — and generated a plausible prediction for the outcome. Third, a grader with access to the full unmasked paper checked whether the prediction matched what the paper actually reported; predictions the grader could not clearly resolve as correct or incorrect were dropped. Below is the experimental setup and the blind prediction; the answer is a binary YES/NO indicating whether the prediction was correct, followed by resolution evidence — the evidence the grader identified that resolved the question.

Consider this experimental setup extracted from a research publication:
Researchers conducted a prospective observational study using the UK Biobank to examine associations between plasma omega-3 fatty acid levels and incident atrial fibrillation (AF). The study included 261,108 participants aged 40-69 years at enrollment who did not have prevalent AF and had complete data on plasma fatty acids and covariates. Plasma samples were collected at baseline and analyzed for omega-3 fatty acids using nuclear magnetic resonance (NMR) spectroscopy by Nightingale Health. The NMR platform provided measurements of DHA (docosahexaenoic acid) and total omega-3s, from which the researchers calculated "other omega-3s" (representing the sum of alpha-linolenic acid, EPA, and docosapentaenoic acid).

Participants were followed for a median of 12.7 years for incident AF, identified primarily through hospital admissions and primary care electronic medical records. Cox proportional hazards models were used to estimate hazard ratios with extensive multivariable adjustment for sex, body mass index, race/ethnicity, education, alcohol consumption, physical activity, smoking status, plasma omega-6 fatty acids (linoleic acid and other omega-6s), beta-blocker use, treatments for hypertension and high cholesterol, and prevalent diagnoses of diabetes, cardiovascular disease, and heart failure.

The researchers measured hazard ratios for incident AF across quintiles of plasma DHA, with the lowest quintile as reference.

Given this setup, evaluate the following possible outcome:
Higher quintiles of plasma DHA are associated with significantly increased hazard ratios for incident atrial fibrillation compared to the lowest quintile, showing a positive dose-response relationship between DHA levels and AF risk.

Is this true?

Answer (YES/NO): NO